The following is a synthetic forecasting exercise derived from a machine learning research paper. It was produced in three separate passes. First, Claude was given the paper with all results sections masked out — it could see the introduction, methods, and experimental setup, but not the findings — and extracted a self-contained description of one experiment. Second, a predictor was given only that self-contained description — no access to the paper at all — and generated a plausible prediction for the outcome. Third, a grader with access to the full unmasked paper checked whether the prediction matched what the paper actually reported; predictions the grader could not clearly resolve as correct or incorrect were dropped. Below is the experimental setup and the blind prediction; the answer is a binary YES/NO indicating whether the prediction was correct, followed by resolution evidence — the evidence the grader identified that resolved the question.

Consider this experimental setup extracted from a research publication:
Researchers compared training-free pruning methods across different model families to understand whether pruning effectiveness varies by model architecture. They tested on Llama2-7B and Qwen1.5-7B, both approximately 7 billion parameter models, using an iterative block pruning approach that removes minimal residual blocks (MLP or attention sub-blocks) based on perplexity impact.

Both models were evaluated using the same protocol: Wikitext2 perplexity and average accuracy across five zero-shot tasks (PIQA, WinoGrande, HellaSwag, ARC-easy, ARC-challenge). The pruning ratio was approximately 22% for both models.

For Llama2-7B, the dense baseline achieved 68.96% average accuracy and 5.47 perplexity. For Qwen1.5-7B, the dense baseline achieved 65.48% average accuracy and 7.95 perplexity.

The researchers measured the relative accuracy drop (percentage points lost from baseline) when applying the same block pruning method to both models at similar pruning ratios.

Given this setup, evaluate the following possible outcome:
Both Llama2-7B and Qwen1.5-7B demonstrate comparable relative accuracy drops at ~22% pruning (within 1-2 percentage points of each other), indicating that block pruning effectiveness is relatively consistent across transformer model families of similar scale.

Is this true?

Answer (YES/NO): NO